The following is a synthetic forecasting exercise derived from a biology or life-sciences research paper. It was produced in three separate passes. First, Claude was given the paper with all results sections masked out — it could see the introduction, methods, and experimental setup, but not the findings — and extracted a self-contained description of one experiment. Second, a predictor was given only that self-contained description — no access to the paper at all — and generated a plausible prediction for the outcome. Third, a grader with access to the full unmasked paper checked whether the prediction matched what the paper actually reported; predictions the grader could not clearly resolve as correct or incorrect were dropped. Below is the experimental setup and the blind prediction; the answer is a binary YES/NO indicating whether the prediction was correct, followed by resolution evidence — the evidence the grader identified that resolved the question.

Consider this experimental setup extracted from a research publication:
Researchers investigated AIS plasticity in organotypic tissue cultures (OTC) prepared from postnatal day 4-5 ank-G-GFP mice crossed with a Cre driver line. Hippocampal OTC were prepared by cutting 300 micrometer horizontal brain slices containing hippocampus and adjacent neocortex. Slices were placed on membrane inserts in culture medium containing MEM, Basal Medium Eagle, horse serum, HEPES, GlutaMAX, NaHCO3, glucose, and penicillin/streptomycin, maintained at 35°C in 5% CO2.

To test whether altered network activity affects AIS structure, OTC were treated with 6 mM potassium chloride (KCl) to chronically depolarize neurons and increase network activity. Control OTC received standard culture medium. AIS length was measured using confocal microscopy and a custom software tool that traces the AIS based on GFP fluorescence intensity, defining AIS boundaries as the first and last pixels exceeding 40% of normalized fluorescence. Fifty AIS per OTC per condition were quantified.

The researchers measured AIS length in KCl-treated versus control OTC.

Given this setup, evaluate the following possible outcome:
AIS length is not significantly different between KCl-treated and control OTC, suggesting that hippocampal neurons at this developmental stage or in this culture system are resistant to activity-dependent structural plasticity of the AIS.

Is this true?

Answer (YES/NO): YES